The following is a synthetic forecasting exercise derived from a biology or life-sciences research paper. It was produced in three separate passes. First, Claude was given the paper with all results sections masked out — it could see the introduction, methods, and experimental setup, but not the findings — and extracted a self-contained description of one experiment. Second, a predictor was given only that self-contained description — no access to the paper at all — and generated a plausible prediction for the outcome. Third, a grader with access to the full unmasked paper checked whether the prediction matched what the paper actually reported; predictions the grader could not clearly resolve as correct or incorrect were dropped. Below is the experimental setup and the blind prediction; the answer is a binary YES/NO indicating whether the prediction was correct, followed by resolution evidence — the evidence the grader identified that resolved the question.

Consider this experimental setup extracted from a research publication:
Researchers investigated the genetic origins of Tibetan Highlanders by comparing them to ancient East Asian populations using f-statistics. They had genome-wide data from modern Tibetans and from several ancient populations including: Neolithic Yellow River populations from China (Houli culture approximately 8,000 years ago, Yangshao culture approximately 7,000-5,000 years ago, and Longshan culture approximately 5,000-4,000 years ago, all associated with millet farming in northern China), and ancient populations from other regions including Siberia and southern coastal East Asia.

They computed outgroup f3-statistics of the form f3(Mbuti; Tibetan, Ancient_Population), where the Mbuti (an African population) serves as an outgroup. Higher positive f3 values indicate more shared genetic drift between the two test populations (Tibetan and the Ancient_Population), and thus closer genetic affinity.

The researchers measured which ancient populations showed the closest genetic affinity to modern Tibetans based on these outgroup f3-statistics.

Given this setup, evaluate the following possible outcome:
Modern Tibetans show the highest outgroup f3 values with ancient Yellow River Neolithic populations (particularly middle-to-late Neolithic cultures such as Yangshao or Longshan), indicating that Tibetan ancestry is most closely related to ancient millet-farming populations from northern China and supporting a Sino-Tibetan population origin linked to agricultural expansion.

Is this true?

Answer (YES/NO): YES